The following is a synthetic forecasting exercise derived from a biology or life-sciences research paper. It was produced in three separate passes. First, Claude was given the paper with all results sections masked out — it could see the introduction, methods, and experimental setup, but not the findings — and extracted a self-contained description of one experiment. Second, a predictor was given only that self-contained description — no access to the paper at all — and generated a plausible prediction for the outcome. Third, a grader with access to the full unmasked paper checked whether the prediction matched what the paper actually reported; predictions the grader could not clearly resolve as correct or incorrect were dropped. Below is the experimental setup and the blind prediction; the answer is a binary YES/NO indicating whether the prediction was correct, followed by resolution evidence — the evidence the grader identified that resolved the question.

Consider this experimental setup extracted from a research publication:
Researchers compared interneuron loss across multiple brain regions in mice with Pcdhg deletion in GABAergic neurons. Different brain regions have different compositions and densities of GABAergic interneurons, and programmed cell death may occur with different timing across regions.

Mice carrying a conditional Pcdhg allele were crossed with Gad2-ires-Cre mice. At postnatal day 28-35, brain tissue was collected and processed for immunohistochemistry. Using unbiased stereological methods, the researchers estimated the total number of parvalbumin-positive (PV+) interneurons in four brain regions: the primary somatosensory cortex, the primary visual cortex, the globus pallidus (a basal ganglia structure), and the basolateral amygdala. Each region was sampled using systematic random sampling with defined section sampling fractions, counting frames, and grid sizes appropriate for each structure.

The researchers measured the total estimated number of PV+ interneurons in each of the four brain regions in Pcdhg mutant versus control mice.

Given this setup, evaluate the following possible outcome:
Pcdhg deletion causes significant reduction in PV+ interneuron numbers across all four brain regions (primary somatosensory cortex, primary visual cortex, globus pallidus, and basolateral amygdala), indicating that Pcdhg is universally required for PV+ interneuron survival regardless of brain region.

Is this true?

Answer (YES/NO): YES